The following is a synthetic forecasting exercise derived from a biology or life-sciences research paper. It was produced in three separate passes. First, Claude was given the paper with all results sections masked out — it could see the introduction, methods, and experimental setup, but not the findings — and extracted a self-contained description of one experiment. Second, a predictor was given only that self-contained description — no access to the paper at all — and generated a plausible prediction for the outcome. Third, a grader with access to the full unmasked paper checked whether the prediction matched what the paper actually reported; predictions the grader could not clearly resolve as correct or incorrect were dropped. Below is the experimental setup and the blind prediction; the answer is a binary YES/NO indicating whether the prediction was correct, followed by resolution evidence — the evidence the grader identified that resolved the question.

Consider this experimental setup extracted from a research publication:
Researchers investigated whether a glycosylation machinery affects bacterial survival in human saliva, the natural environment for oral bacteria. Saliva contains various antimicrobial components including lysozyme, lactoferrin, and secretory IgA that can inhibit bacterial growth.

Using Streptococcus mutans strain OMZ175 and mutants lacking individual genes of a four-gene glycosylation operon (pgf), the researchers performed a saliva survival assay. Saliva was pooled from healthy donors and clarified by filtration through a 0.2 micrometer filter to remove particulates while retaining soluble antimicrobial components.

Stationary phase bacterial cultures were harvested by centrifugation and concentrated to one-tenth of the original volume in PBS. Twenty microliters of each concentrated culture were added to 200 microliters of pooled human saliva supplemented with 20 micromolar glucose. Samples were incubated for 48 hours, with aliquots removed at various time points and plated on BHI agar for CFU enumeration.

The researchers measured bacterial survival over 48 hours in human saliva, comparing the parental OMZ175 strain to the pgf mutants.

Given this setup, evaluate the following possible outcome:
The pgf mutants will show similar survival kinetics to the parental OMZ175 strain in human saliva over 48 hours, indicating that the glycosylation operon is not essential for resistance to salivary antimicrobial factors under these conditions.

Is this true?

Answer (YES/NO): NO